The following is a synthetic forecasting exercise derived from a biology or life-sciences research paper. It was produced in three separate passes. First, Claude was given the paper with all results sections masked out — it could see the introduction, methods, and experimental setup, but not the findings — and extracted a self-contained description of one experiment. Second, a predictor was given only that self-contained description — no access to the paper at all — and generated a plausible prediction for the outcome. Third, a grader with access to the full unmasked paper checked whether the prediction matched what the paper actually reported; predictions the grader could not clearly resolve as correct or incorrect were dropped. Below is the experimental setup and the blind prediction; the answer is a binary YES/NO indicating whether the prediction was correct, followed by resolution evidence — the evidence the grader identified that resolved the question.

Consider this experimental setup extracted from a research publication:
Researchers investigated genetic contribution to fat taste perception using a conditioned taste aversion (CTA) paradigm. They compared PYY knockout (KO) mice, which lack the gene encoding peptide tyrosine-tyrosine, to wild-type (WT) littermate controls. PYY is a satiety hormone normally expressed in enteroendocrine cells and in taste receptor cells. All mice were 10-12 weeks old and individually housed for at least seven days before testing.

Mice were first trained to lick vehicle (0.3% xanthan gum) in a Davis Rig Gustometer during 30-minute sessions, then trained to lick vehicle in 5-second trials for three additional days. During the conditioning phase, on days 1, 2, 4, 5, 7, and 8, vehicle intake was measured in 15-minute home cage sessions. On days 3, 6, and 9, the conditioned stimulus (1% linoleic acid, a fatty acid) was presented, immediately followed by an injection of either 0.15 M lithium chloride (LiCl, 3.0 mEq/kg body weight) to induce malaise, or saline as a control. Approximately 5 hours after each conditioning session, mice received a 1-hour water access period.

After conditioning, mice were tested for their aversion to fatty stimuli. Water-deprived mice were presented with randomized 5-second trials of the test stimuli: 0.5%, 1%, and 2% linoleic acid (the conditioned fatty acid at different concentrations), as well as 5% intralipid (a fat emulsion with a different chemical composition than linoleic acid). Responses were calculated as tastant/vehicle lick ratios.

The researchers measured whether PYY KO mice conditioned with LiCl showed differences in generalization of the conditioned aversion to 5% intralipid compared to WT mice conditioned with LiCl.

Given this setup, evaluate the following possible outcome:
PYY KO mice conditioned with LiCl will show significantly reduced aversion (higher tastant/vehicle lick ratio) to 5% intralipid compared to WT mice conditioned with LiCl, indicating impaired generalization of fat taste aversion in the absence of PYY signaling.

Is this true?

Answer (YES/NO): YES